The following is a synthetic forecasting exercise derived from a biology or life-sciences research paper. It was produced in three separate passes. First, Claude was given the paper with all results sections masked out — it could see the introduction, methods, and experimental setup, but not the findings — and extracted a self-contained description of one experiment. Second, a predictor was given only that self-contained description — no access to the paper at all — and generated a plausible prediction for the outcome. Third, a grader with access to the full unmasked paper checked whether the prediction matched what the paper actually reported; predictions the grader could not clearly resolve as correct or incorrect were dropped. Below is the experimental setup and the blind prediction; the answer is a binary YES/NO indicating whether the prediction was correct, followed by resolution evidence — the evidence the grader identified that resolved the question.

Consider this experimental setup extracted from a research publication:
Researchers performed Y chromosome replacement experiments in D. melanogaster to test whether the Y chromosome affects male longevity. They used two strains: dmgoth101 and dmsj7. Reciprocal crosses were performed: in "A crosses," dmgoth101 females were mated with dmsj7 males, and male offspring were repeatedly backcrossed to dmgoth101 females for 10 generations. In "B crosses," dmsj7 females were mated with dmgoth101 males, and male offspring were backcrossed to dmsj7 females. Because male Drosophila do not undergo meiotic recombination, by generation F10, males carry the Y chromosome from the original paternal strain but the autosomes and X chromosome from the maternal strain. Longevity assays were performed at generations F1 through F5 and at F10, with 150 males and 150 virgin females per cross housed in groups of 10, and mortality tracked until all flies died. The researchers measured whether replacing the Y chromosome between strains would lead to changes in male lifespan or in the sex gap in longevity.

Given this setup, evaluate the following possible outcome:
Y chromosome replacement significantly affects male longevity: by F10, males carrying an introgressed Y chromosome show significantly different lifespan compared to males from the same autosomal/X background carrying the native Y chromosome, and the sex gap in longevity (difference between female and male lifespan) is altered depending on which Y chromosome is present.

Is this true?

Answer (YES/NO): YES